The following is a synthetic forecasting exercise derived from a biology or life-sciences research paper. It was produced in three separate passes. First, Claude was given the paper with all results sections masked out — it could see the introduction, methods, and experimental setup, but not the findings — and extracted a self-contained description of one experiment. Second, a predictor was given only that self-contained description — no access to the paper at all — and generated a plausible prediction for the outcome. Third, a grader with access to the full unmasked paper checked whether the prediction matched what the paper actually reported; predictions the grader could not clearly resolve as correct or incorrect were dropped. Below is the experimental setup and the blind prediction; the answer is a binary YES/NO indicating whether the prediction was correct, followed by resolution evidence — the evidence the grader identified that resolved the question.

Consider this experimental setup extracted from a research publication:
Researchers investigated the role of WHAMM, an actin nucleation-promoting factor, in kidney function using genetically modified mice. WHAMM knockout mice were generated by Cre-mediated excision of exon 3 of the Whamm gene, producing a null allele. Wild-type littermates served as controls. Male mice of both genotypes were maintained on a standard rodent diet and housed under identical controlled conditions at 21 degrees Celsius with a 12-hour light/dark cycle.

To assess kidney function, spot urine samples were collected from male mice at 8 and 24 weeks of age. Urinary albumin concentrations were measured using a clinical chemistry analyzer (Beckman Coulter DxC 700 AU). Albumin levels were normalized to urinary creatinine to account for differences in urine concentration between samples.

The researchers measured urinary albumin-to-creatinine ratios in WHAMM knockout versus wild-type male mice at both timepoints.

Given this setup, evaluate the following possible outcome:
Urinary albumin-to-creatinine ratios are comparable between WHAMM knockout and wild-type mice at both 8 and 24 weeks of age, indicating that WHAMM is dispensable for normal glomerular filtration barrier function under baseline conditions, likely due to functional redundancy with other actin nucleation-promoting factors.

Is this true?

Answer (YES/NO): NO